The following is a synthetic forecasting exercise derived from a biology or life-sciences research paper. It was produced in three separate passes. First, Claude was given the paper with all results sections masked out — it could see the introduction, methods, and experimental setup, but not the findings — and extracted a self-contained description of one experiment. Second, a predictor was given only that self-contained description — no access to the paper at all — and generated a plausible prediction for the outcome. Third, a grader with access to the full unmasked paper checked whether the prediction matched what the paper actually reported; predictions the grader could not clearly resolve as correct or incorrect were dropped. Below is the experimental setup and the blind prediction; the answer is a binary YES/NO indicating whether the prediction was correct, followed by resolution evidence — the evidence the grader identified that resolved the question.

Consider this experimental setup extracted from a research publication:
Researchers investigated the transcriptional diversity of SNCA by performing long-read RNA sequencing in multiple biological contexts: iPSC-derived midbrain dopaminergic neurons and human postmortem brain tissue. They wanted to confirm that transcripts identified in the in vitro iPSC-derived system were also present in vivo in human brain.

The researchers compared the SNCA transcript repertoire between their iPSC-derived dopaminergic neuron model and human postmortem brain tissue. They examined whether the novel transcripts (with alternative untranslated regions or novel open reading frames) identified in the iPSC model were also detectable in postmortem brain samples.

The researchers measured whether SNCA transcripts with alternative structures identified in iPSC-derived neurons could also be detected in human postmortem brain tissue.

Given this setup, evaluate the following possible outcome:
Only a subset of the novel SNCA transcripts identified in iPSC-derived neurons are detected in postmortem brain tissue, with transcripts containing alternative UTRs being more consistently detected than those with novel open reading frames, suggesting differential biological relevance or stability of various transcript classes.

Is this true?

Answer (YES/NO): NO